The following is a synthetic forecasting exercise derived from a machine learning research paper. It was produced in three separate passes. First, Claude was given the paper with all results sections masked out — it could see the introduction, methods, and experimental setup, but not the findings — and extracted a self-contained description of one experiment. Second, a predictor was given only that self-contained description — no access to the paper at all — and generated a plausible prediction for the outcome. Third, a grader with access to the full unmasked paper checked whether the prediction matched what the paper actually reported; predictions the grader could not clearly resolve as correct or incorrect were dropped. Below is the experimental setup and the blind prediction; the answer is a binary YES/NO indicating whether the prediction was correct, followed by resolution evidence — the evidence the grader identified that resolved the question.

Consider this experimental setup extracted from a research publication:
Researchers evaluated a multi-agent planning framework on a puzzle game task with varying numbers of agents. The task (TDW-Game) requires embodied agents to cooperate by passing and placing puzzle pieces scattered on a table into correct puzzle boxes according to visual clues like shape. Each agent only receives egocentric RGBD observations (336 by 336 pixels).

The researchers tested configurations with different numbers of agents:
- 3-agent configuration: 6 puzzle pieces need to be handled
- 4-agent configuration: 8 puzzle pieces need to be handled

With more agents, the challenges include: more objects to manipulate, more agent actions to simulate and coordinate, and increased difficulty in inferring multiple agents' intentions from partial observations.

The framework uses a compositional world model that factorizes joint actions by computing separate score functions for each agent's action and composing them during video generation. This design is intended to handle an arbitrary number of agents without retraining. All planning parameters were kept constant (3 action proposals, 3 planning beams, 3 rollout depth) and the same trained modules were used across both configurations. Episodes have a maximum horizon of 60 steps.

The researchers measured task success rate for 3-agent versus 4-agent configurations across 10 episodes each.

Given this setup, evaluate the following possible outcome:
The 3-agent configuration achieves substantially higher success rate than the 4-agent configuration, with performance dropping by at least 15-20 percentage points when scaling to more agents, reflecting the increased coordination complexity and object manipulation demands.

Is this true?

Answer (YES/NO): NO